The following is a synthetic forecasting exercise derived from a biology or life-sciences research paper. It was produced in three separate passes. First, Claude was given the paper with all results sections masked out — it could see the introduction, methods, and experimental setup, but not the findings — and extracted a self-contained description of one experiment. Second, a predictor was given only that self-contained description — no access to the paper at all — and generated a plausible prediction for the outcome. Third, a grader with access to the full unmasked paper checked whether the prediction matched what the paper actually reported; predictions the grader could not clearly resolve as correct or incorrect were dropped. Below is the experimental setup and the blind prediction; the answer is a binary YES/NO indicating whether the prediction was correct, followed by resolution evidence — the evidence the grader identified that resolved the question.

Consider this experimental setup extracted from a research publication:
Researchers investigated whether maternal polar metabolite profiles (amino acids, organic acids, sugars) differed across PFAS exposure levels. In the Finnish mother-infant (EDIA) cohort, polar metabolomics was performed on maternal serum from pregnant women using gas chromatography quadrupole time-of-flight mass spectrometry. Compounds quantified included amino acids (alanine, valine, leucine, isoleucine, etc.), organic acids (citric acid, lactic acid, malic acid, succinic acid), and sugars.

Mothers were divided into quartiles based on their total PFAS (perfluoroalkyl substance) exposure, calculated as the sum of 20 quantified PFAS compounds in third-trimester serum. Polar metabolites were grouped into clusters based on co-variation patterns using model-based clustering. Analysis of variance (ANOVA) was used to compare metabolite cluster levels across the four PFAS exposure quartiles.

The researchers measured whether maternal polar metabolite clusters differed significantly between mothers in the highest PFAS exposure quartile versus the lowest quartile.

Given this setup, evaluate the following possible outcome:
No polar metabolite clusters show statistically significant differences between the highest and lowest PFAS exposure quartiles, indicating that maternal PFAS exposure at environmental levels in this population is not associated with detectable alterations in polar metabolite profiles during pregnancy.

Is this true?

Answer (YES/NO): NO